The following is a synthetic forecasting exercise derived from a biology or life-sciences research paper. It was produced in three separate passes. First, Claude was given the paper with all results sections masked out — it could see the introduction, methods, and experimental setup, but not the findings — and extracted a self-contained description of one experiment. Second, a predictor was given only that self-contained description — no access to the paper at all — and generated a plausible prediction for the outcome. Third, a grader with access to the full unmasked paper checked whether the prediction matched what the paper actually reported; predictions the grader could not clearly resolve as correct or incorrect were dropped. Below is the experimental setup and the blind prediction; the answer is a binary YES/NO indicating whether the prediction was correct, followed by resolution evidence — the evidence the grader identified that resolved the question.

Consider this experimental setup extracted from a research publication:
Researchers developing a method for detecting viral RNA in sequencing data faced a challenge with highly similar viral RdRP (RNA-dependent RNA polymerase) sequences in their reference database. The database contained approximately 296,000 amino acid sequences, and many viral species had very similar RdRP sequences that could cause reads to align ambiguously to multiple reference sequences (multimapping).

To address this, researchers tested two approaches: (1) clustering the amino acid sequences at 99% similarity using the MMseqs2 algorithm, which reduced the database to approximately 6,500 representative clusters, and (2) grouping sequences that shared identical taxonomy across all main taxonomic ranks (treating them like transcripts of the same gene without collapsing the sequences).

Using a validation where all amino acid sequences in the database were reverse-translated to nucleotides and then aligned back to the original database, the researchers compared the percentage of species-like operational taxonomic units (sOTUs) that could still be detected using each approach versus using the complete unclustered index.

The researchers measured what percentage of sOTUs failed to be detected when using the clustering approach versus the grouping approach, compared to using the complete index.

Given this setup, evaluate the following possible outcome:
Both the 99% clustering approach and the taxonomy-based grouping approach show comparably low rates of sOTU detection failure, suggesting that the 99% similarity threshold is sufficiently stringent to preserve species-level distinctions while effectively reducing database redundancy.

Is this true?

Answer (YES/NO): NO